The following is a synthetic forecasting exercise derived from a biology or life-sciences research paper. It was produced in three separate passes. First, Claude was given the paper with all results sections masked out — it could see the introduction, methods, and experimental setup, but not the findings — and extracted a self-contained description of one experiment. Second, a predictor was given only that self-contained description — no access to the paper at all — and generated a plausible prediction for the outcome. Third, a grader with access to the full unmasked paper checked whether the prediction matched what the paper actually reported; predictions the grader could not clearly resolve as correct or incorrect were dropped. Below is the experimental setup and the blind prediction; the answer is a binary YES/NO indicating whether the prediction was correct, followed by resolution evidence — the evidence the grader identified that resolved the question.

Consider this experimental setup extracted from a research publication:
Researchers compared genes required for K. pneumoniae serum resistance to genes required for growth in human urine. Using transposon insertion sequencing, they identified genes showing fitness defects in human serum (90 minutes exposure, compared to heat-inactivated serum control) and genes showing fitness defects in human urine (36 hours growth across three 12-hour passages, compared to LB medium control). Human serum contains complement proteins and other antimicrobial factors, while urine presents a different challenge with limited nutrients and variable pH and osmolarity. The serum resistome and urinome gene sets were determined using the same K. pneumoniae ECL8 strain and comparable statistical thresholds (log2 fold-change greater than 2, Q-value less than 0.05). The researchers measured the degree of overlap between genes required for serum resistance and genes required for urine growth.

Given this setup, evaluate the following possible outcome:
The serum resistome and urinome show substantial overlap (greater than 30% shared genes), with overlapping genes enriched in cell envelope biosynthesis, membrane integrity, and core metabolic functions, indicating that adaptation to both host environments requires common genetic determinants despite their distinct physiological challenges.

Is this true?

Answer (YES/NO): NO